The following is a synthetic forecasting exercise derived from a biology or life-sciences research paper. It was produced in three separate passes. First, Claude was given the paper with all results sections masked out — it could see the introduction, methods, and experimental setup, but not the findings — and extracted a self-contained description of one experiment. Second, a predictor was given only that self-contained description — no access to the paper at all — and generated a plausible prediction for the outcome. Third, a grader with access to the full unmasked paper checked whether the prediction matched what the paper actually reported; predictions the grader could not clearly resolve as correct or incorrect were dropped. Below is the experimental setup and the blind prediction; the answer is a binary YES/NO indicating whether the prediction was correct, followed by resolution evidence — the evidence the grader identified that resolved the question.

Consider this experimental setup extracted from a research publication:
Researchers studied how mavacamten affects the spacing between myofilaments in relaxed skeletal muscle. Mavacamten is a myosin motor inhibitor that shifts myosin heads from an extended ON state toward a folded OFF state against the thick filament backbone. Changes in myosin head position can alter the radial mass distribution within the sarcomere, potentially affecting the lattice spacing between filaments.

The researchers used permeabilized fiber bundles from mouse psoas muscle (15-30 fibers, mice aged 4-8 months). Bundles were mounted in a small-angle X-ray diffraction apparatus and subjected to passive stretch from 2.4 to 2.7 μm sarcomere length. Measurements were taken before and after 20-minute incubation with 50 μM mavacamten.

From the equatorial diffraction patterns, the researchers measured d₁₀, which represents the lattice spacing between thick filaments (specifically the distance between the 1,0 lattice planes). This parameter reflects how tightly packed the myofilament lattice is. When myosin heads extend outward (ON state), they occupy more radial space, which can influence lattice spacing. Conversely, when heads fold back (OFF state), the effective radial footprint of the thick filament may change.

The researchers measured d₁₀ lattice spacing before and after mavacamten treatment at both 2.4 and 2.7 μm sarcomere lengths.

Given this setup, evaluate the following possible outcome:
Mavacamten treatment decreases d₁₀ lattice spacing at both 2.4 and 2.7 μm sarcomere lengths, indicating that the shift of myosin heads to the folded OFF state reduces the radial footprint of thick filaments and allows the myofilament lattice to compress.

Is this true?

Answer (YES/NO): NO